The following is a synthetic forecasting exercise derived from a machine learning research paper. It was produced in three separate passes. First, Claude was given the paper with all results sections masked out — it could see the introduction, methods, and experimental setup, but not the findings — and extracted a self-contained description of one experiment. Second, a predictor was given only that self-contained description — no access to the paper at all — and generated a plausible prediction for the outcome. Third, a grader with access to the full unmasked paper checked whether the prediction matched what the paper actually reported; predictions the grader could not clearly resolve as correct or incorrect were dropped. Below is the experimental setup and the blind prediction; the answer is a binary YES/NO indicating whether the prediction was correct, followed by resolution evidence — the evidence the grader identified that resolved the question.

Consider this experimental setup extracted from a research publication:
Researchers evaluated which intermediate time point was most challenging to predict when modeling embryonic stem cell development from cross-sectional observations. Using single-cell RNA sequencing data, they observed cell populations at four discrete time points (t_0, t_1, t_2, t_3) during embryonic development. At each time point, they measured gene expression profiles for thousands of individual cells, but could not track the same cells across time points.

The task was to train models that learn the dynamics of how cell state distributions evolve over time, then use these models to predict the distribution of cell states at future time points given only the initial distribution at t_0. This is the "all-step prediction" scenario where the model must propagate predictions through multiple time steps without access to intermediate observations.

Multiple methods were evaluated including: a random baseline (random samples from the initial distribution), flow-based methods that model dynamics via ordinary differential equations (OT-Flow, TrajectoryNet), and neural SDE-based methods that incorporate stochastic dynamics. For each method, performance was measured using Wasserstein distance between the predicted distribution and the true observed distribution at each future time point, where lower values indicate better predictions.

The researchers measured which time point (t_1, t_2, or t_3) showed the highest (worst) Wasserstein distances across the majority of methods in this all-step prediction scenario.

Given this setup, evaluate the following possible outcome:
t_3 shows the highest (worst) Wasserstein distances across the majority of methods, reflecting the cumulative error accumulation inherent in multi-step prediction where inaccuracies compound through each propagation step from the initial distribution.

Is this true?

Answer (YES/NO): NO